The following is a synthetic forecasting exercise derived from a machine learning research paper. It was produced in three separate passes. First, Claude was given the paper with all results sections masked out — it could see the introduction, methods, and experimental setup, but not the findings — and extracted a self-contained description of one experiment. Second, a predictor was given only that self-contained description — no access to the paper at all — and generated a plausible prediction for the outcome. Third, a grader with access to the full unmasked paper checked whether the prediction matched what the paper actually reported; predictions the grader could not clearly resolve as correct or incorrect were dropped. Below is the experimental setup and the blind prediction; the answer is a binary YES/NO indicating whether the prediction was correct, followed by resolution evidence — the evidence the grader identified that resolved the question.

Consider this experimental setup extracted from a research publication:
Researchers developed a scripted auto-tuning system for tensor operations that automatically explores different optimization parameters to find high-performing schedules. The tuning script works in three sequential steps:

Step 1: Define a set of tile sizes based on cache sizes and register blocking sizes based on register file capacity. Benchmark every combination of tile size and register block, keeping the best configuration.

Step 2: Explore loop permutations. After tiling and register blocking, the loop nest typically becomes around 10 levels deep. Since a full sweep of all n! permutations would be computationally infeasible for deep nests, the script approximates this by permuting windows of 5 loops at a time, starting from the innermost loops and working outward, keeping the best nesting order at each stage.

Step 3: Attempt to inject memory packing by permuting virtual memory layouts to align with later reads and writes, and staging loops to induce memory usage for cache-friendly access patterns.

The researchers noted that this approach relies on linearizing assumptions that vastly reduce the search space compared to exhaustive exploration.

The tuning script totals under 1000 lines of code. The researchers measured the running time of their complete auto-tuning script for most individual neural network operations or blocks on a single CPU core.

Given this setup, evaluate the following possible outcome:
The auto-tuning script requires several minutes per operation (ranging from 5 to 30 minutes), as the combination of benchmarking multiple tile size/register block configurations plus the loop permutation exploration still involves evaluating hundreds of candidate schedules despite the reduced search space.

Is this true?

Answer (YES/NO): NO